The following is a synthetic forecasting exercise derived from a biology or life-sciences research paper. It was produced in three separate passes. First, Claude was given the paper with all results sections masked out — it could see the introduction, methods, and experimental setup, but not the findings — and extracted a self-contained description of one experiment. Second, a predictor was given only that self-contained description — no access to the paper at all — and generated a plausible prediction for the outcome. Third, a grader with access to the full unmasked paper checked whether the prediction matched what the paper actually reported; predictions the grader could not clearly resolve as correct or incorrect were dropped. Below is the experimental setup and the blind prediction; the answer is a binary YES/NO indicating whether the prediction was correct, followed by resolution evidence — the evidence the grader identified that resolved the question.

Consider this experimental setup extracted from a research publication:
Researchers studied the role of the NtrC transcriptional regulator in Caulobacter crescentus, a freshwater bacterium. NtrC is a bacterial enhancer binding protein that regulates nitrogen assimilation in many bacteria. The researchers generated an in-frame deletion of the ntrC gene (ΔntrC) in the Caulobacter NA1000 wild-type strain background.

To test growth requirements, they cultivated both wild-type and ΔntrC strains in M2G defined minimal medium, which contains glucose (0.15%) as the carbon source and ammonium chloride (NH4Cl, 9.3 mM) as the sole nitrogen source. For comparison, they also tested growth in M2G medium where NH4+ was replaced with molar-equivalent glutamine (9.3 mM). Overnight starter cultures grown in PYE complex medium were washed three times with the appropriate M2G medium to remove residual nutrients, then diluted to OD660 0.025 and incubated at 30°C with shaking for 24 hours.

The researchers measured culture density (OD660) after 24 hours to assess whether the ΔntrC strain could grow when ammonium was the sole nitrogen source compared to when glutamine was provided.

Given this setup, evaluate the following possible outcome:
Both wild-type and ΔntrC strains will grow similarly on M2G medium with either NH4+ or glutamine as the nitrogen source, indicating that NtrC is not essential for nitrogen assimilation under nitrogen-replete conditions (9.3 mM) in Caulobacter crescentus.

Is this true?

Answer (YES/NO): NO